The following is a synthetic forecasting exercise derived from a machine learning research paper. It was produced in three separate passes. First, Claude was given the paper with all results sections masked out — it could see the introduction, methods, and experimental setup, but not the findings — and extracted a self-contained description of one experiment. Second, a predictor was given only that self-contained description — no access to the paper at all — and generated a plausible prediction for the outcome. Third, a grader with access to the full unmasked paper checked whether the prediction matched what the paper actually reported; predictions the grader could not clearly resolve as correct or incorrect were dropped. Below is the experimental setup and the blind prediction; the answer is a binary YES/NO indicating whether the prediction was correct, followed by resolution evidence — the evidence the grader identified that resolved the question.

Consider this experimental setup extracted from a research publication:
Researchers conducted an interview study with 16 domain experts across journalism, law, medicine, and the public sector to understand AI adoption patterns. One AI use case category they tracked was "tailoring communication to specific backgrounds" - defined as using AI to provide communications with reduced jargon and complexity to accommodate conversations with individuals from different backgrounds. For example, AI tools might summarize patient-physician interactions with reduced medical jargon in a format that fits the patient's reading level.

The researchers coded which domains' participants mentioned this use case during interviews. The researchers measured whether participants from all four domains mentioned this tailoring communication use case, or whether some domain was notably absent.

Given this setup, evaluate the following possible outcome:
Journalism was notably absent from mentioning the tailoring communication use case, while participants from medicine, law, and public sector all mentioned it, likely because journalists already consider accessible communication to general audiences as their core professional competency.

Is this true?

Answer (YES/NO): NO